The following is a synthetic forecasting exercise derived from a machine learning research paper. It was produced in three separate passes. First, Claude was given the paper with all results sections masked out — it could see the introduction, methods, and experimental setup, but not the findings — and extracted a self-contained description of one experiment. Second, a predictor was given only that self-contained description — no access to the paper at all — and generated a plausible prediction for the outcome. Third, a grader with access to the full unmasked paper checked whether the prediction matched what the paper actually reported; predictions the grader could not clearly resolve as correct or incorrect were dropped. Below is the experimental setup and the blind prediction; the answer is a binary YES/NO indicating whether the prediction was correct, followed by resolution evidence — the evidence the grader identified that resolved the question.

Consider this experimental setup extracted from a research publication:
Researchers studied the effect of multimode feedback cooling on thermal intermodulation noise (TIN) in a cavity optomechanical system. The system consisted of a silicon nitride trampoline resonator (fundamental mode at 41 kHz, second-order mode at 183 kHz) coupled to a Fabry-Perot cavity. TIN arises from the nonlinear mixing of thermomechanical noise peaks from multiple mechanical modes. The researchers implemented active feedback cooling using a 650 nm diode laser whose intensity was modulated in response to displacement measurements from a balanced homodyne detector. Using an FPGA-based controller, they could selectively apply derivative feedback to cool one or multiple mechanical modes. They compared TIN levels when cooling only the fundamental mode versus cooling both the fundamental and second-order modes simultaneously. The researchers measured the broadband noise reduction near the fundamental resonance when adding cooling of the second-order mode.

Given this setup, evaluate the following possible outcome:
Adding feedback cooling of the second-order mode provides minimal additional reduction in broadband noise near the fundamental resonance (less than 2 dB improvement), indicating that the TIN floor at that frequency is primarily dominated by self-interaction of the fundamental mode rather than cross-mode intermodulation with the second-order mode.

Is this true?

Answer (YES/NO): NO